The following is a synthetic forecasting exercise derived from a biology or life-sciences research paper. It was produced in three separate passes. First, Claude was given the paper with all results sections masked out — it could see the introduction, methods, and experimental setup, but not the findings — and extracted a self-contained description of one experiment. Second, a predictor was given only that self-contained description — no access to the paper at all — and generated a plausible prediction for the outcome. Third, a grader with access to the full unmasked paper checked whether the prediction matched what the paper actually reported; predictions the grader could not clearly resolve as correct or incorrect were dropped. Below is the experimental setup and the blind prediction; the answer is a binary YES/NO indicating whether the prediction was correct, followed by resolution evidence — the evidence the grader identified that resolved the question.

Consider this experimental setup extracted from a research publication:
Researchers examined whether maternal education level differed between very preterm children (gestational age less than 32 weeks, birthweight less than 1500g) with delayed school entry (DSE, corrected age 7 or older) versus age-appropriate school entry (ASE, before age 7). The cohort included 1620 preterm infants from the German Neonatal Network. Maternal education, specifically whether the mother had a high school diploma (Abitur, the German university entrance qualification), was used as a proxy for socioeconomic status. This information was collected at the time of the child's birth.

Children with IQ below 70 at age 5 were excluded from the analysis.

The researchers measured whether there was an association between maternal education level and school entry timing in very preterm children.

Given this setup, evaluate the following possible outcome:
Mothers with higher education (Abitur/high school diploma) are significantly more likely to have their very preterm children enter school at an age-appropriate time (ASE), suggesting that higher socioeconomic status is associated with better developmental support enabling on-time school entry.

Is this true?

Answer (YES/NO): YES